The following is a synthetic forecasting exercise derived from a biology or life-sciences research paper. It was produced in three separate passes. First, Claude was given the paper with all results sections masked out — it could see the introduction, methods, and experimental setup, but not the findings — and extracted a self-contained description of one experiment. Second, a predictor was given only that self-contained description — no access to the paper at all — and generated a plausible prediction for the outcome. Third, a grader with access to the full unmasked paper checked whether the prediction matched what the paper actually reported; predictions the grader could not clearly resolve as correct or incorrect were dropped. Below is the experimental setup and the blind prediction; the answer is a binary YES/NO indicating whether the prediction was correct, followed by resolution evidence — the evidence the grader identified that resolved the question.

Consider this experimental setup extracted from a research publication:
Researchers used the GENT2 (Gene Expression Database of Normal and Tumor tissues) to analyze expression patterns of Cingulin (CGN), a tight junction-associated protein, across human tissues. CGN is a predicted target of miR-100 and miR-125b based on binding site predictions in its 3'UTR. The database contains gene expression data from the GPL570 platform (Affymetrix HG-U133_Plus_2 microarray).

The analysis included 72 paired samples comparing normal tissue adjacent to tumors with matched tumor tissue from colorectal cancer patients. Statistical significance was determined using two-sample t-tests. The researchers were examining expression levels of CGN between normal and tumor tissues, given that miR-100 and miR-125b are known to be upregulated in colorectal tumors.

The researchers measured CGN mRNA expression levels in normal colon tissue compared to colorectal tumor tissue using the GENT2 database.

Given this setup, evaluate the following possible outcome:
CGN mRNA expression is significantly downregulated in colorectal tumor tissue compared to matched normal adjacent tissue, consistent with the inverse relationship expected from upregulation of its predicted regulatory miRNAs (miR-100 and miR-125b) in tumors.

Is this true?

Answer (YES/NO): YES